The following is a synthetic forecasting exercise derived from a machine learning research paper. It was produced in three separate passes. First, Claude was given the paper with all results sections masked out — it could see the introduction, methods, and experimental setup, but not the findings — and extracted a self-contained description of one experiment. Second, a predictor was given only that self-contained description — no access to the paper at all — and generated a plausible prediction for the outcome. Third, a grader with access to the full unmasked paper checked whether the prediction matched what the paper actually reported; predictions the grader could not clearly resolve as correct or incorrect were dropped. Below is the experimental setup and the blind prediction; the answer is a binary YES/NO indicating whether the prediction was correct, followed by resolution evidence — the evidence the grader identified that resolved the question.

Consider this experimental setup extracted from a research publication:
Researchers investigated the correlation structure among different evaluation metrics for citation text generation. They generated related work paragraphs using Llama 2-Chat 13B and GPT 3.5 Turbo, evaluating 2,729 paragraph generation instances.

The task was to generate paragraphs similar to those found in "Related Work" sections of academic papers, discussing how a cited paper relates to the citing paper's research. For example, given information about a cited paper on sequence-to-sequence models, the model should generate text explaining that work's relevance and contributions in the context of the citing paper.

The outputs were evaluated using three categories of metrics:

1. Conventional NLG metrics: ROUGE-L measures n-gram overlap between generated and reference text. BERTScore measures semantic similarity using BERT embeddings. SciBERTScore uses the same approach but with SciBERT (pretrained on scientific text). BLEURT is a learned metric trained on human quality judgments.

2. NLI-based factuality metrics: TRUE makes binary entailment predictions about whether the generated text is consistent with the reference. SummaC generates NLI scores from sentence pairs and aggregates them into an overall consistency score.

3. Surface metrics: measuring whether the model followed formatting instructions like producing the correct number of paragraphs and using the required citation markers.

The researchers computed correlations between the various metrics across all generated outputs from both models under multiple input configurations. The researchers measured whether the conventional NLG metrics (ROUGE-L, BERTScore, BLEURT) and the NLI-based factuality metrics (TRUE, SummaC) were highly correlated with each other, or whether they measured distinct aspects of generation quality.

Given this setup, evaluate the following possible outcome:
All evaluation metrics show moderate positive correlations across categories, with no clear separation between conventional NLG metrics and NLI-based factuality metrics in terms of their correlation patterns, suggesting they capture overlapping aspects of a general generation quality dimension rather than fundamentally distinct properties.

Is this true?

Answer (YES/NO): NO